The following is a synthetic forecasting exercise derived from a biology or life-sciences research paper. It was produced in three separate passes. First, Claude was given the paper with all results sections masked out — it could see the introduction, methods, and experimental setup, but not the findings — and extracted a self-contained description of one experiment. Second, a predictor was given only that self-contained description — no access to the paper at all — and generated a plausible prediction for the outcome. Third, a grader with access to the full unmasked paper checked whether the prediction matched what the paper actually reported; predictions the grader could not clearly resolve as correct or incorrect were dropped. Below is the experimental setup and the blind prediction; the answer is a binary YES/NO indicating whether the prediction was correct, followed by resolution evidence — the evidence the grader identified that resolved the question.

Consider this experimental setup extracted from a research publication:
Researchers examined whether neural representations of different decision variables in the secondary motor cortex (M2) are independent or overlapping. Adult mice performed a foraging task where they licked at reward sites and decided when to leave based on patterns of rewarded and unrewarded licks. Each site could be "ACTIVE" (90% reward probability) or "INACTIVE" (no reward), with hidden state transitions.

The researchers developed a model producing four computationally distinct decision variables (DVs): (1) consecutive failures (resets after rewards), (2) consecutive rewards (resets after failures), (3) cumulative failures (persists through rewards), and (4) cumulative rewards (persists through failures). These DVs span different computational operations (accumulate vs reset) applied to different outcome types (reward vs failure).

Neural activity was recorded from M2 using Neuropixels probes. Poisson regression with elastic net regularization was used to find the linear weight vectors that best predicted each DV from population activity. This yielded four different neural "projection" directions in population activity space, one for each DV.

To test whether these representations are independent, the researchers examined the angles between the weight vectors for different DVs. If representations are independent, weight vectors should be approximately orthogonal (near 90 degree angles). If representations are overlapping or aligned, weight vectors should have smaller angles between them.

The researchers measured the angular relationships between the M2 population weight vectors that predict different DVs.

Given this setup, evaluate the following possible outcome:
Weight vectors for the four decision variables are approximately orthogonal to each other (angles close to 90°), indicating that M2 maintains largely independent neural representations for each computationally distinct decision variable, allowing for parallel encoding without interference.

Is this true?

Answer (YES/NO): NO